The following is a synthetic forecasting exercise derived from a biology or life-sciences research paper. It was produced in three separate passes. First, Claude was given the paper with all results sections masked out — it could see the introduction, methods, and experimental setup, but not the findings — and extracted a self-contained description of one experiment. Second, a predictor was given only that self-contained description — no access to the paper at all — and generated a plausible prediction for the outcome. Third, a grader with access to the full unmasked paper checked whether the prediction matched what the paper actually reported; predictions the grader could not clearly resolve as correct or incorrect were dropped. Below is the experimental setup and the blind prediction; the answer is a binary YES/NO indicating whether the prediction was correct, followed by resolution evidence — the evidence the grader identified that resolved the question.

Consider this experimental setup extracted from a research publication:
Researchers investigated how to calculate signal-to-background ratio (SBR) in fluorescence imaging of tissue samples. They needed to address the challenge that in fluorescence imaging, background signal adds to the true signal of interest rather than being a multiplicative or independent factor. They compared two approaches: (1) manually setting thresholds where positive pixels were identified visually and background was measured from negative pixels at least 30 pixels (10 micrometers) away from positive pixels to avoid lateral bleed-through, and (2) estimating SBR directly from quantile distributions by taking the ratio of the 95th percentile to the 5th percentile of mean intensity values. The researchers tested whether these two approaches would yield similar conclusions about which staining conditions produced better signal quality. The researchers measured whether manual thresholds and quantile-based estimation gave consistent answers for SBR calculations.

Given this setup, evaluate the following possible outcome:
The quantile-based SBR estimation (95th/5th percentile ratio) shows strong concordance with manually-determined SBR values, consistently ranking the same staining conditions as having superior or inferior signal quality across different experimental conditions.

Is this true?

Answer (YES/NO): NO